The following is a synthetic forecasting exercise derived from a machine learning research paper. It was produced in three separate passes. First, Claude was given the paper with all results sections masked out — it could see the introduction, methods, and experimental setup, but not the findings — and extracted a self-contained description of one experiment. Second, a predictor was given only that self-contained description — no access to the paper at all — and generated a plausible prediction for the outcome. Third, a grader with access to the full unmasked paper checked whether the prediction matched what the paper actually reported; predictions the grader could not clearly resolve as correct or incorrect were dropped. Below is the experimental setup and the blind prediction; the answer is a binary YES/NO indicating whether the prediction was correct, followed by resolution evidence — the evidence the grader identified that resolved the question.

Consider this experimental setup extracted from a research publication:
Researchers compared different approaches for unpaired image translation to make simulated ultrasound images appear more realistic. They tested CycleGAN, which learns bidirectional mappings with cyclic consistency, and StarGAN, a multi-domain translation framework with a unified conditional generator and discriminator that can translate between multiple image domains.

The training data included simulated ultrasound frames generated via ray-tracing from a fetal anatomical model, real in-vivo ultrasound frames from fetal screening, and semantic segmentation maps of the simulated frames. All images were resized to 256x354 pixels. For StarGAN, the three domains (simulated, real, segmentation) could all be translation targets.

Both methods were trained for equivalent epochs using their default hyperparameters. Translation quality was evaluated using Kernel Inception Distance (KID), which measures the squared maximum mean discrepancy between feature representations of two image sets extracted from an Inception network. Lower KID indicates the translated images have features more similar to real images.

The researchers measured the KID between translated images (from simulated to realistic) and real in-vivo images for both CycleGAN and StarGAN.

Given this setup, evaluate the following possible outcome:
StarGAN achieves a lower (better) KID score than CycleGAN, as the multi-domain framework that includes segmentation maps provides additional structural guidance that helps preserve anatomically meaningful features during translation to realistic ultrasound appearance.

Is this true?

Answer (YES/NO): NO